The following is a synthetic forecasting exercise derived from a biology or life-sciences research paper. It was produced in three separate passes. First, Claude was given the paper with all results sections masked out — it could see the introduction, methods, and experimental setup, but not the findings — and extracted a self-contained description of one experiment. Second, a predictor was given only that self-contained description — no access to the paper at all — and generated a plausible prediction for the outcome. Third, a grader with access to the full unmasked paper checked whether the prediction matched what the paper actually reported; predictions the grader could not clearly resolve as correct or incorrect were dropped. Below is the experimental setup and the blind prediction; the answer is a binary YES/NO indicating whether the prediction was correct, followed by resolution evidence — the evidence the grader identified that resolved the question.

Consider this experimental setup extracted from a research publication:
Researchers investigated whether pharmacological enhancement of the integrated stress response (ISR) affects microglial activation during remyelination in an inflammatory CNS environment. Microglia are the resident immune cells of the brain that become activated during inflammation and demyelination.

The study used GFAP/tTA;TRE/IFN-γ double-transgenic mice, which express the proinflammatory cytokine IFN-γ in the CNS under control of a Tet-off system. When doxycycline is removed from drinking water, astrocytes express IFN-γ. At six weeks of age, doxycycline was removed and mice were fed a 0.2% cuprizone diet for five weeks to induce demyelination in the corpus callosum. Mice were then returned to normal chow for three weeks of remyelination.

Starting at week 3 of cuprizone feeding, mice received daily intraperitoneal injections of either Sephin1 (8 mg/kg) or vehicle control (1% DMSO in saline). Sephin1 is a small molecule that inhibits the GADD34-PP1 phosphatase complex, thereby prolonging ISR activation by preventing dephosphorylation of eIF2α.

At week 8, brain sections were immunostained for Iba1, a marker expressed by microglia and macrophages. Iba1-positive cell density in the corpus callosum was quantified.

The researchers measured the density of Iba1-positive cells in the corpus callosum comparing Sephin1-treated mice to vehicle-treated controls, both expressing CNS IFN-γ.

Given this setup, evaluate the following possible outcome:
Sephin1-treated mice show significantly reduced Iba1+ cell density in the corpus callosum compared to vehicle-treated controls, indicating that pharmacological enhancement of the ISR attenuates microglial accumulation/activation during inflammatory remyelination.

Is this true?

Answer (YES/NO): NO